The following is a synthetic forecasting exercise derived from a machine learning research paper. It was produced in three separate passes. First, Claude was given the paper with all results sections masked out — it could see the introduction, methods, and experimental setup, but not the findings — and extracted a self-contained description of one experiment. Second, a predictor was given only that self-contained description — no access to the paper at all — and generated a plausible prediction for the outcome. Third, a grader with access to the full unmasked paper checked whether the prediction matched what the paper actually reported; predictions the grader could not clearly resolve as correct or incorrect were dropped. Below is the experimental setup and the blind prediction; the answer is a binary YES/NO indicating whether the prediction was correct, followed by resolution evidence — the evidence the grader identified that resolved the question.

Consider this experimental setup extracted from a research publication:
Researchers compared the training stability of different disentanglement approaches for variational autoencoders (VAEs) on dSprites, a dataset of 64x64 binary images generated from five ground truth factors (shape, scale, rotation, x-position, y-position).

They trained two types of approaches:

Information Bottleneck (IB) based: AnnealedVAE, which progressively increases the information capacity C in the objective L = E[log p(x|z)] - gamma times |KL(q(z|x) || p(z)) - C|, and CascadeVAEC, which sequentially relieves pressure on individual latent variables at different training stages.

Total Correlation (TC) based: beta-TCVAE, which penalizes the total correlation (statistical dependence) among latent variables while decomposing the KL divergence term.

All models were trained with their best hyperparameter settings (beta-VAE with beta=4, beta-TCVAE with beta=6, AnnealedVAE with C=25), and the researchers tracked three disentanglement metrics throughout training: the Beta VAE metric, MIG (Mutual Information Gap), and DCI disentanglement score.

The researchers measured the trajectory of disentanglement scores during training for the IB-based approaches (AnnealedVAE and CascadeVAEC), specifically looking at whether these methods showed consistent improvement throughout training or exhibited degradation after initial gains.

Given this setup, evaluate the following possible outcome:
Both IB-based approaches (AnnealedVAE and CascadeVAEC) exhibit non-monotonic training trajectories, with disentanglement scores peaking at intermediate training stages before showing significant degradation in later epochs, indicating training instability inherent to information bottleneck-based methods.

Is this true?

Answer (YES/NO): YES